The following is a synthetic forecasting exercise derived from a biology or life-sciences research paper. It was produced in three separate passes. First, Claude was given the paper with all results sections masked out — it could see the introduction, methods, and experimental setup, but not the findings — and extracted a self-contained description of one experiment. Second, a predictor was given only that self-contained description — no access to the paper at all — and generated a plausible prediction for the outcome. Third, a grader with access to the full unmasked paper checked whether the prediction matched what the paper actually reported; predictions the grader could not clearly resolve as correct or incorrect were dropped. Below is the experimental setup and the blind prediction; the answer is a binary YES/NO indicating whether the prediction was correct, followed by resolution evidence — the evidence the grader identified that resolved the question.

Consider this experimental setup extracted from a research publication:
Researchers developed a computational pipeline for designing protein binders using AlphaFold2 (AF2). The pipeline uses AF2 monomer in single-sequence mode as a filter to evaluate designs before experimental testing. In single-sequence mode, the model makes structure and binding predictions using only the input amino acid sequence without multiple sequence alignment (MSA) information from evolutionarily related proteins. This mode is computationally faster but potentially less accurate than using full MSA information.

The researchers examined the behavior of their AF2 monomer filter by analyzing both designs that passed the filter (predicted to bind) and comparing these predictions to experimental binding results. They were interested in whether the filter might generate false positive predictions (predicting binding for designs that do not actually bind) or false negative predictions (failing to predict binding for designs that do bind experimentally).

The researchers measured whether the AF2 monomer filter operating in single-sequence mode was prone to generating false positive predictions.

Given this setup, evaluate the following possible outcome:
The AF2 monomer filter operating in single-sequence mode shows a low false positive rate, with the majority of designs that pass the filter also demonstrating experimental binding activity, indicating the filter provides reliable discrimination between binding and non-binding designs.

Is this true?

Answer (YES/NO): NO